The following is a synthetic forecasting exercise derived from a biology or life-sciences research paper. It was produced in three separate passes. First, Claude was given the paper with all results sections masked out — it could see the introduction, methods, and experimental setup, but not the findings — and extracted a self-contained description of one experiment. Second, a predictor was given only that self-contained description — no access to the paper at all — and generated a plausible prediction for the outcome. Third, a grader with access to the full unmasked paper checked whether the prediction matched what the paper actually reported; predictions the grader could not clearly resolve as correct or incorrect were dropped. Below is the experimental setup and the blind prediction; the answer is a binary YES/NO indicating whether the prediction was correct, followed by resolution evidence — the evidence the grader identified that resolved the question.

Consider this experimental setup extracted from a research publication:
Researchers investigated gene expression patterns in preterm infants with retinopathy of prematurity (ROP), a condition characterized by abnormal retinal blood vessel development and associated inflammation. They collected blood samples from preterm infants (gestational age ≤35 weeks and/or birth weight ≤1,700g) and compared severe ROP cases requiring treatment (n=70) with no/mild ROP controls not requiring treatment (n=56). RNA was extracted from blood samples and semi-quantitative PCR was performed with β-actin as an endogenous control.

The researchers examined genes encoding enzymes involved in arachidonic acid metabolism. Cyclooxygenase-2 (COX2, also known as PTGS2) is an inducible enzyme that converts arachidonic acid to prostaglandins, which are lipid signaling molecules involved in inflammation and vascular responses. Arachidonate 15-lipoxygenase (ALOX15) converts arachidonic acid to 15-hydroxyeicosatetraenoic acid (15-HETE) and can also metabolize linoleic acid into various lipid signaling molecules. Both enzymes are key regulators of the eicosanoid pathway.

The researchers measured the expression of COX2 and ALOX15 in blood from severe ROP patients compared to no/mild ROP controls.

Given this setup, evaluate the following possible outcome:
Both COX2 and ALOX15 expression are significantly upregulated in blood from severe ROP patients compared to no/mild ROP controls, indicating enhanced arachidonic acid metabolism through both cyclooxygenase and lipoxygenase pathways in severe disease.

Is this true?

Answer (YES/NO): YES